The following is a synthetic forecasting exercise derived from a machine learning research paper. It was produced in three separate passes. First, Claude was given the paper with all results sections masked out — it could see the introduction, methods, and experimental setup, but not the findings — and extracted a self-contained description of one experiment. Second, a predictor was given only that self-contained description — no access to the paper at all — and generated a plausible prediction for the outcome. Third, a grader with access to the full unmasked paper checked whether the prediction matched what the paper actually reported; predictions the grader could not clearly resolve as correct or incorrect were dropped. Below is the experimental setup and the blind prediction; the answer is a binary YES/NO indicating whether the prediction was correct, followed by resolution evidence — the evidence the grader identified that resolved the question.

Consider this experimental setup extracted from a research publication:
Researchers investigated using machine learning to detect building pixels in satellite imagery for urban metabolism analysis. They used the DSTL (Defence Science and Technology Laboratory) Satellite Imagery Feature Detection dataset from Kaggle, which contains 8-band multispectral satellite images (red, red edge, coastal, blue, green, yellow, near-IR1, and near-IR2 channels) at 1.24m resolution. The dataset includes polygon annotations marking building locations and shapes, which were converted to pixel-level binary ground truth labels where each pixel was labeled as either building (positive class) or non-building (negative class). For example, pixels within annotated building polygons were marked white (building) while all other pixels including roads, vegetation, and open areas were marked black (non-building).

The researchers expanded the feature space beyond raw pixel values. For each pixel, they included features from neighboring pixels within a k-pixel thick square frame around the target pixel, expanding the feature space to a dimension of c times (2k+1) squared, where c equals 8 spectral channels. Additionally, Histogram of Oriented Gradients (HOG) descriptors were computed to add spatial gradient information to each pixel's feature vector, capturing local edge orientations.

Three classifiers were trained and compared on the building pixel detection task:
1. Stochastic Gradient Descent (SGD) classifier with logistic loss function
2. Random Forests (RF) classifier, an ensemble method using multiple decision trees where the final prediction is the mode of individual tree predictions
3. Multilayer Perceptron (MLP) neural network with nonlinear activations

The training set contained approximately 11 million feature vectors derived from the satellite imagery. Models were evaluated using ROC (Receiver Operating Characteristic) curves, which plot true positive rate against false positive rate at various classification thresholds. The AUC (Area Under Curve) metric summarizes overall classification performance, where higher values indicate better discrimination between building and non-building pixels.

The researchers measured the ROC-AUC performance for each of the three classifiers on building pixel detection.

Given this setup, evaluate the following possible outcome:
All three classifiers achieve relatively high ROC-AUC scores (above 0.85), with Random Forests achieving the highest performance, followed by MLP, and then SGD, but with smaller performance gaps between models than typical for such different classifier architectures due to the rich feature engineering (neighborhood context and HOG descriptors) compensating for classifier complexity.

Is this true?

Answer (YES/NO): YES